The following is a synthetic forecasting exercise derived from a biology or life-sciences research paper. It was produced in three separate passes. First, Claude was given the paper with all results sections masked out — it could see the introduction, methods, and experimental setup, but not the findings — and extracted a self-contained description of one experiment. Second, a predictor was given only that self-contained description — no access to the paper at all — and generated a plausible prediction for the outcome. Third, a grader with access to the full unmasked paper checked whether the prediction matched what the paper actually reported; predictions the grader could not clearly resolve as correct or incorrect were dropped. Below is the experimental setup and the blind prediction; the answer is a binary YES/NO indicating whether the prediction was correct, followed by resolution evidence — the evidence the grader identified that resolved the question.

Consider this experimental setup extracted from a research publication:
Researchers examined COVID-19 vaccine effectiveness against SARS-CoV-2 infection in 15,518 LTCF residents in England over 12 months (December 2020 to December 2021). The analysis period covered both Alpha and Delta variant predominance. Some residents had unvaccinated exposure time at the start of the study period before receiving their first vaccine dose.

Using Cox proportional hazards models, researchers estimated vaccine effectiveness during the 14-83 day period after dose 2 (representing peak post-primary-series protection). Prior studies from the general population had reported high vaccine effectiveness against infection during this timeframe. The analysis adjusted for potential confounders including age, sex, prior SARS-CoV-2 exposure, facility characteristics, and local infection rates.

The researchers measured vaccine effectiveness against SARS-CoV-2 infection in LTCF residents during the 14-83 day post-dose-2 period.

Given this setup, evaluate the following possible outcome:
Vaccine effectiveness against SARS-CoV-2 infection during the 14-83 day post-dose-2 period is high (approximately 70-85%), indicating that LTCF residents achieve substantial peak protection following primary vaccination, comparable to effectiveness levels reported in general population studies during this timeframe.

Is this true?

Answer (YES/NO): NO